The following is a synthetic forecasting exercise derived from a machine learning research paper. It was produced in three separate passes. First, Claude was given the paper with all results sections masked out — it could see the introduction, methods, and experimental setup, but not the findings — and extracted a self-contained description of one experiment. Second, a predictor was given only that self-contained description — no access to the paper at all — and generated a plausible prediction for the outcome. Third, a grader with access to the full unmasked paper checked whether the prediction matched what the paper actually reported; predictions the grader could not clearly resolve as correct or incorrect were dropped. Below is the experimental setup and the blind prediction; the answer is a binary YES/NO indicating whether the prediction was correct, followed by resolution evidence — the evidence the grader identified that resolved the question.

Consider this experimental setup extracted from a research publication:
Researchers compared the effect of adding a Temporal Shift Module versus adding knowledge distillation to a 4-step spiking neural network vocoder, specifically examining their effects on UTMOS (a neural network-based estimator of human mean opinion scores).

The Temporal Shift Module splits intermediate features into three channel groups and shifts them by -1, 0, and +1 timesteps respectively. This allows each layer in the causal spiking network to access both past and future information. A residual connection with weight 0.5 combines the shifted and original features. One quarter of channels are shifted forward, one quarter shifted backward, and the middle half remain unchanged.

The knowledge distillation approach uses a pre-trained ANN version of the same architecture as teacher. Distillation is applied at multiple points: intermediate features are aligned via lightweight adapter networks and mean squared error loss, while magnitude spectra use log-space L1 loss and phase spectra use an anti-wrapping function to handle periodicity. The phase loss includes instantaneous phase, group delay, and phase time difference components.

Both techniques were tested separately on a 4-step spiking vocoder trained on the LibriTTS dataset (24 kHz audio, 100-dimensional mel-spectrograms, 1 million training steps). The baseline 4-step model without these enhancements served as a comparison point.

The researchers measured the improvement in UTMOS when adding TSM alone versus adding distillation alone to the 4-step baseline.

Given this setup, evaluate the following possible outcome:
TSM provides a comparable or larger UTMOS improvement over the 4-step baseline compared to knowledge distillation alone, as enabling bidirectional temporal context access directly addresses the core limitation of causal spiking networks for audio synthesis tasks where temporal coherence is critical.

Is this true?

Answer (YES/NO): YES